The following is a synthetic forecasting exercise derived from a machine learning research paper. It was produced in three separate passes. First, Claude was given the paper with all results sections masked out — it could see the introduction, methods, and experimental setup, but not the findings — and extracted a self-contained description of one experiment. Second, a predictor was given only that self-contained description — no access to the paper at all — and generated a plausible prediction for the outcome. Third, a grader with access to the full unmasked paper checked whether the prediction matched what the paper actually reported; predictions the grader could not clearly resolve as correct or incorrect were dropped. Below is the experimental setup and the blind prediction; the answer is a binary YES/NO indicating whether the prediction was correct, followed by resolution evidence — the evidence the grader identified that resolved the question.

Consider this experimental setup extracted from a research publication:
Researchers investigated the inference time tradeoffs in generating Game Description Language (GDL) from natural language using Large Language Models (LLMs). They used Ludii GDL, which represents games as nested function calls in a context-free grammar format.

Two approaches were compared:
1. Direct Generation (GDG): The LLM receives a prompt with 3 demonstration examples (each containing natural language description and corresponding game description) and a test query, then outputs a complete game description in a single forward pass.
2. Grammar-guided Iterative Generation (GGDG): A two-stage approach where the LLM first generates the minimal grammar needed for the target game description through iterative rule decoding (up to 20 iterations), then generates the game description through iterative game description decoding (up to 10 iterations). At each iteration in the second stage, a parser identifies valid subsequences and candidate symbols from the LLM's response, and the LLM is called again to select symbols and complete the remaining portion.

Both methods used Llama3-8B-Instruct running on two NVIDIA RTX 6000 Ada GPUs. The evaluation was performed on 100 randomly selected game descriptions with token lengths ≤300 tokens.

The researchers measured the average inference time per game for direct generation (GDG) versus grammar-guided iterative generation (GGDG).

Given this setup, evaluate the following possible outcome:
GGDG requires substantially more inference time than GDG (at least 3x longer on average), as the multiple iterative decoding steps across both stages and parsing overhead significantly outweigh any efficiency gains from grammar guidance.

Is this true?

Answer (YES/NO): YES